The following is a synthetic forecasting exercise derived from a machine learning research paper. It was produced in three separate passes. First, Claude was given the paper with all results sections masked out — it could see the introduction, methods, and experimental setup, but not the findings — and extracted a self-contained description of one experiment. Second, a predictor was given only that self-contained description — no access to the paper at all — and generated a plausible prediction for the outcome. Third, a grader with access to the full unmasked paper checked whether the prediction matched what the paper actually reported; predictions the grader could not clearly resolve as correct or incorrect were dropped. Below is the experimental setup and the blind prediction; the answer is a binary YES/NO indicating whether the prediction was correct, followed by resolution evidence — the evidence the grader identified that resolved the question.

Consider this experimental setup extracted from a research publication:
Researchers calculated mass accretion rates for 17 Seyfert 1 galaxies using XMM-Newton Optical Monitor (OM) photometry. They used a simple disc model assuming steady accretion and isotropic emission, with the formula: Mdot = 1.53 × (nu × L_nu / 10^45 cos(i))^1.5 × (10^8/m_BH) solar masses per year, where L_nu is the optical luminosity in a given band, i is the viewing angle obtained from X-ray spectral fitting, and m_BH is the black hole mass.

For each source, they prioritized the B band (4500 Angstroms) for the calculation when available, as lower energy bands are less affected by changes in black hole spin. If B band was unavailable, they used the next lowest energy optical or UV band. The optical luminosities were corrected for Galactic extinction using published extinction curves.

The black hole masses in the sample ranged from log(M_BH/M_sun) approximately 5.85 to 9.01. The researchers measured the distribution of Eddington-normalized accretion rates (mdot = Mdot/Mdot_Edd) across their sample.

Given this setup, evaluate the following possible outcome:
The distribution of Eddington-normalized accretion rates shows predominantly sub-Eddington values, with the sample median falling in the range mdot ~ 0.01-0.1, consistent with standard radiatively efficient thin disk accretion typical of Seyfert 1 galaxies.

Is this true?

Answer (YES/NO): NO